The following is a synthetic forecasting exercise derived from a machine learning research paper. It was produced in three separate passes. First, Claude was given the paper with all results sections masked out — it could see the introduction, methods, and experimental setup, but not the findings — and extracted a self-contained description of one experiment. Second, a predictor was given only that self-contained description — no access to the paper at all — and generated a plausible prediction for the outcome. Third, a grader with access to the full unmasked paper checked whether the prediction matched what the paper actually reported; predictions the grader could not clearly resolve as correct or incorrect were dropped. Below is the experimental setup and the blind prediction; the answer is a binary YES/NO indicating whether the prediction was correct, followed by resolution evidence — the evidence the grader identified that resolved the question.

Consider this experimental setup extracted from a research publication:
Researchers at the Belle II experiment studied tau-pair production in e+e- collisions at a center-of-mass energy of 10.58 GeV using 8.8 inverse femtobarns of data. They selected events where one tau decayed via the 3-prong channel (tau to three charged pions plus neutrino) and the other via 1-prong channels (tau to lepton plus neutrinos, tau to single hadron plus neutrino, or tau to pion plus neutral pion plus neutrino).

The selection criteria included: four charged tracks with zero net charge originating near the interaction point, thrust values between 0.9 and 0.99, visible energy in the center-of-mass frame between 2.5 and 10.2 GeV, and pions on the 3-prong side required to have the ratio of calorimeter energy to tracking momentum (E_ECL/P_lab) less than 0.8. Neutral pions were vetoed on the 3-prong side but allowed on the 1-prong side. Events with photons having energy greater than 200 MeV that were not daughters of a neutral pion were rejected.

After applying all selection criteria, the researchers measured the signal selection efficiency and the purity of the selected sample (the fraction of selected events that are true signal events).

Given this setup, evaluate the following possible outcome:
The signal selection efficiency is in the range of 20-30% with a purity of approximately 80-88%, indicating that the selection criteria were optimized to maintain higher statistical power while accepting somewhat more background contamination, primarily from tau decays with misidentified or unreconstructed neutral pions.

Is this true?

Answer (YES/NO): NO